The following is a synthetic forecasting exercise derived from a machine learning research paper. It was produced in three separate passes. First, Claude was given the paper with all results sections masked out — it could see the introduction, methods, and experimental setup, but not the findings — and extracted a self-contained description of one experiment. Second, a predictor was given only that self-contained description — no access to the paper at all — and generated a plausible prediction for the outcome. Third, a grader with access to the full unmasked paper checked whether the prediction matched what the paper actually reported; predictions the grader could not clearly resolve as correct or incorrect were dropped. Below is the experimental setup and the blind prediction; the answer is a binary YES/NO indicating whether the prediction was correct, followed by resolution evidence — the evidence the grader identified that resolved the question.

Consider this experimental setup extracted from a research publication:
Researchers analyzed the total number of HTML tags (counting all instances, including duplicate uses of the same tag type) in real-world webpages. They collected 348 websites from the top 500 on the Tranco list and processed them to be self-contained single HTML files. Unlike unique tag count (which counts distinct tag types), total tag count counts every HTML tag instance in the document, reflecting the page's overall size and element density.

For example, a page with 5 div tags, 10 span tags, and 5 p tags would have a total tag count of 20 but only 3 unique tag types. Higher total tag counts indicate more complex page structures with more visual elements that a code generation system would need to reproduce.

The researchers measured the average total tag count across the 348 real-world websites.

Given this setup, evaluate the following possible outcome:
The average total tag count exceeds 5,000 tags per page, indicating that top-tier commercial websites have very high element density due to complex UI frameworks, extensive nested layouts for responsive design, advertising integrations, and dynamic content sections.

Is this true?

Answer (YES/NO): NO